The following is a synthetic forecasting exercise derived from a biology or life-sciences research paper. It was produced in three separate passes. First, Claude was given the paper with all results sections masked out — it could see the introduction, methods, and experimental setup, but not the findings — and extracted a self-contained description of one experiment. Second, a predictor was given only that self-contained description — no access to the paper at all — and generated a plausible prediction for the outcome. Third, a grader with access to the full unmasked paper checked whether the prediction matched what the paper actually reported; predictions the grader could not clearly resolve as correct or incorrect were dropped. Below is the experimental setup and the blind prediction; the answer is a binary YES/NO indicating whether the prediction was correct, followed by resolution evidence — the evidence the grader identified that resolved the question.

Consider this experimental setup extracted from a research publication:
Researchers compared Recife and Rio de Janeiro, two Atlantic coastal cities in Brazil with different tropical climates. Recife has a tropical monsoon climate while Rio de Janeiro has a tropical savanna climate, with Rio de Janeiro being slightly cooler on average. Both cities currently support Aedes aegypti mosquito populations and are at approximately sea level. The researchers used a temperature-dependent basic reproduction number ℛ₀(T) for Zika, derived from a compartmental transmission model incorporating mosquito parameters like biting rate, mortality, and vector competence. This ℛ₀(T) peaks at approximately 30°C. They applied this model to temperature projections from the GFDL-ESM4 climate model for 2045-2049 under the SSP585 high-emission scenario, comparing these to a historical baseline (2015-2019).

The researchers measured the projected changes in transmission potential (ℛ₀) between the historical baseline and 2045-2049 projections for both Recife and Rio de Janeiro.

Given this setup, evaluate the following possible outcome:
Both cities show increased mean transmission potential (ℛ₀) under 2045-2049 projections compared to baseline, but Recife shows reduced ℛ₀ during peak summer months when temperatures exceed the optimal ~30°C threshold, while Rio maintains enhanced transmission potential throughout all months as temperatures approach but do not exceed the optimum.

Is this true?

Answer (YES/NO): NO